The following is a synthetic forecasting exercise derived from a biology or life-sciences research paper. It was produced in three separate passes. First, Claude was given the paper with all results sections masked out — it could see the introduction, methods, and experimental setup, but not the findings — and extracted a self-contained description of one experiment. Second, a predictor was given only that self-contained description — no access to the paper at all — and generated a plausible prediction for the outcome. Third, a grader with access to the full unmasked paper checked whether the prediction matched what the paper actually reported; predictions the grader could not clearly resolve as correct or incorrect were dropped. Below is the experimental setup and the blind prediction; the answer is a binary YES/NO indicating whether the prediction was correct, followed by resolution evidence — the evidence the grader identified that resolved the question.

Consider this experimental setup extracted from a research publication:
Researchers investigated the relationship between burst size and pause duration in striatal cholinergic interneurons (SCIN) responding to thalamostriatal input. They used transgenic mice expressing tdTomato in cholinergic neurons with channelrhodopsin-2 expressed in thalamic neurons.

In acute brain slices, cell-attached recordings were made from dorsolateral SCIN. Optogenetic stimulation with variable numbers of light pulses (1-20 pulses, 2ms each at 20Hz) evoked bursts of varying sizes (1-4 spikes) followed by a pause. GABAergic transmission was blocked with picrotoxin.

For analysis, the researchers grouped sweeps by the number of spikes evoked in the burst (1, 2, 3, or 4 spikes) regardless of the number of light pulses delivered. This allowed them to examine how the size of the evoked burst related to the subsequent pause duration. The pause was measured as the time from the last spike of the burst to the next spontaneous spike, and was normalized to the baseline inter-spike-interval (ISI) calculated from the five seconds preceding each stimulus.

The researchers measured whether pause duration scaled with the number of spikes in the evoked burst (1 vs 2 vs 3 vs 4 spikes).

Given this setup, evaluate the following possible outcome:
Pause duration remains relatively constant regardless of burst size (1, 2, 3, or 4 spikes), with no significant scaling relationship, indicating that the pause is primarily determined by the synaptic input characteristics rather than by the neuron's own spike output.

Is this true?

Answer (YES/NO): NO